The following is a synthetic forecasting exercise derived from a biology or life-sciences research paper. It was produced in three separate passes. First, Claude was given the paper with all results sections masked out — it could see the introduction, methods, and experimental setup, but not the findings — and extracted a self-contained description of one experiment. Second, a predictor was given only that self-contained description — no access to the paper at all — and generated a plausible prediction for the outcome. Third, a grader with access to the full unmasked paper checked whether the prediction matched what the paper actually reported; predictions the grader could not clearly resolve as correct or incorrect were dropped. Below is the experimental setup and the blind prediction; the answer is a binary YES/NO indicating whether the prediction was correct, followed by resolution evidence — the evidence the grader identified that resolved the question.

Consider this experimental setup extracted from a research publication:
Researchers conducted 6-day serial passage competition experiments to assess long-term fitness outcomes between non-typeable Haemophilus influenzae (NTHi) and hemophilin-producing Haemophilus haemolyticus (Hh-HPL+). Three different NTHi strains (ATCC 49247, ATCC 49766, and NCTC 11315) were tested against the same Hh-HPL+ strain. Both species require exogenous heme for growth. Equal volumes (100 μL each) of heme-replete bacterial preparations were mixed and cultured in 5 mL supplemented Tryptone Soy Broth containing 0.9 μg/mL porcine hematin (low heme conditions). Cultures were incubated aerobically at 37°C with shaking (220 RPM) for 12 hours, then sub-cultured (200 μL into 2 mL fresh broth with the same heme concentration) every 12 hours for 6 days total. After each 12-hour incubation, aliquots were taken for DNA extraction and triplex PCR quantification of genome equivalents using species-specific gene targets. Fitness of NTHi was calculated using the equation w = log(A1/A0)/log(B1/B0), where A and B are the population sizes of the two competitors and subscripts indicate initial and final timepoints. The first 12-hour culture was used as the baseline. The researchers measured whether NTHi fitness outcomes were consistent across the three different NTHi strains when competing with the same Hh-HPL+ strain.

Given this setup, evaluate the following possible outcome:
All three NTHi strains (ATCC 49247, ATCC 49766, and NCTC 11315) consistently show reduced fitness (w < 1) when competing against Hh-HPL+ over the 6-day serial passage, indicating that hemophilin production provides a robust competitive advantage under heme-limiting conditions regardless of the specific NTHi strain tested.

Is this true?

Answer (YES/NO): YES